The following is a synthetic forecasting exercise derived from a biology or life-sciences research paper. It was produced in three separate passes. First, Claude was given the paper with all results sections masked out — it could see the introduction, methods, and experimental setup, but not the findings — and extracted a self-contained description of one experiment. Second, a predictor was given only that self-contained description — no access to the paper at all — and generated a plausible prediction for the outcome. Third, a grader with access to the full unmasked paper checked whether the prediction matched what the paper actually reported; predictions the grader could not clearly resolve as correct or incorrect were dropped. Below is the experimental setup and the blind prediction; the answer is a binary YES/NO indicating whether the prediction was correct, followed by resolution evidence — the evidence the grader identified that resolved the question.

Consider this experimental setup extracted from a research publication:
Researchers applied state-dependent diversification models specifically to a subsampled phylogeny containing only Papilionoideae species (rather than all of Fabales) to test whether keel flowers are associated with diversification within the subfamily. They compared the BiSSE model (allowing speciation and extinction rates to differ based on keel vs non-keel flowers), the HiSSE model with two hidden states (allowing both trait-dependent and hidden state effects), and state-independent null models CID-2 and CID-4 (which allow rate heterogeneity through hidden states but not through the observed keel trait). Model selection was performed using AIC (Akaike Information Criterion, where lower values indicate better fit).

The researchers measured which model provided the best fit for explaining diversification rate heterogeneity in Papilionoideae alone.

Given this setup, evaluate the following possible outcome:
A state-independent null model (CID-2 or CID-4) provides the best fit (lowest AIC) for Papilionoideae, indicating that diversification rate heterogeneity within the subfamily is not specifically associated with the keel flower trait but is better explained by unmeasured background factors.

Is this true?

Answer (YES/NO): YES